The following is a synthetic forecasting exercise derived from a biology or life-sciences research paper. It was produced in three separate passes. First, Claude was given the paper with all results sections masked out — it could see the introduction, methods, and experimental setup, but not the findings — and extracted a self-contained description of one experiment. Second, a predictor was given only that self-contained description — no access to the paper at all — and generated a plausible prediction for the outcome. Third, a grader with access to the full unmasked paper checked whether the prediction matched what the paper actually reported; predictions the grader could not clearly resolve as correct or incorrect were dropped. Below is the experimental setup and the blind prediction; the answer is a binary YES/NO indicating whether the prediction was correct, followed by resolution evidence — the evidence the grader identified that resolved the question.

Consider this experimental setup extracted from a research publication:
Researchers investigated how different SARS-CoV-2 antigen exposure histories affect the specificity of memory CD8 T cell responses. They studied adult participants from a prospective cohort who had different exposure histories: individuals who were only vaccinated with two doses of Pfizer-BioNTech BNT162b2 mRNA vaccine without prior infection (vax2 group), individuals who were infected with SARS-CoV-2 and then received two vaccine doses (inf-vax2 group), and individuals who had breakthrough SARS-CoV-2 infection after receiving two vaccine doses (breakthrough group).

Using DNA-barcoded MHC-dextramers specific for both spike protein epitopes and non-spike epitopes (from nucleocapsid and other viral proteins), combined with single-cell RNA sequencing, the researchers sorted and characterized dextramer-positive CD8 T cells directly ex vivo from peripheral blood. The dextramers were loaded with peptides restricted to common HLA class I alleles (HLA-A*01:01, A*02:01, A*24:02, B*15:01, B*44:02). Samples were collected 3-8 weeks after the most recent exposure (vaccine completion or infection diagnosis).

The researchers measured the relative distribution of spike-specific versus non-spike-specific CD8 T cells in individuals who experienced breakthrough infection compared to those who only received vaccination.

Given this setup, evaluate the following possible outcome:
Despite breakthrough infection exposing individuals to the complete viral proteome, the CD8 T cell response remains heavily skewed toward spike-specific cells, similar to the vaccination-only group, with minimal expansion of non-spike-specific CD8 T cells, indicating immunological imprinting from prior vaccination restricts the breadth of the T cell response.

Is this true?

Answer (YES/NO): NO